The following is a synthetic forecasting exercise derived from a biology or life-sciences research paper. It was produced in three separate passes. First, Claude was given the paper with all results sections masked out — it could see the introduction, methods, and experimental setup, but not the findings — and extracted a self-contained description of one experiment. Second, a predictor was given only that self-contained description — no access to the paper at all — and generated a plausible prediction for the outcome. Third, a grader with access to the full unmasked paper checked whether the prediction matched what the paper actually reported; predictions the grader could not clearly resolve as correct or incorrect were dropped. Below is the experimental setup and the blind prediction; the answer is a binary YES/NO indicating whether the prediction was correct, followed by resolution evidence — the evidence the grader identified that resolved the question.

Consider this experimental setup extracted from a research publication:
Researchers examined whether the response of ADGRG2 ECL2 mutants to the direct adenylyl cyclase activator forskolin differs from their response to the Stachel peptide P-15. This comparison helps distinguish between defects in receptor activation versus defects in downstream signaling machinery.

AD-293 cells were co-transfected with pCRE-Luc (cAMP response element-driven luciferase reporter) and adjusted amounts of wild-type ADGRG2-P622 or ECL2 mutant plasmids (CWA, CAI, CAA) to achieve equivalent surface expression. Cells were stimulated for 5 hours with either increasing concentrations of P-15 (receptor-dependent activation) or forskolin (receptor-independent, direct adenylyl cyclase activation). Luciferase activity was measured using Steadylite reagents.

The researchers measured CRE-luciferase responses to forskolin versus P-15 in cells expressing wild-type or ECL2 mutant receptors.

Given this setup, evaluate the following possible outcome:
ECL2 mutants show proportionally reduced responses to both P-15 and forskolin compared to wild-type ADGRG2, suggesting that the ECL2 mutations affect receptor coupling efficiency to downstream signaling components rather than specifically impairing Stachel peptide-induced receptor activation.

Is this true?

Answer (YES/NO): NO